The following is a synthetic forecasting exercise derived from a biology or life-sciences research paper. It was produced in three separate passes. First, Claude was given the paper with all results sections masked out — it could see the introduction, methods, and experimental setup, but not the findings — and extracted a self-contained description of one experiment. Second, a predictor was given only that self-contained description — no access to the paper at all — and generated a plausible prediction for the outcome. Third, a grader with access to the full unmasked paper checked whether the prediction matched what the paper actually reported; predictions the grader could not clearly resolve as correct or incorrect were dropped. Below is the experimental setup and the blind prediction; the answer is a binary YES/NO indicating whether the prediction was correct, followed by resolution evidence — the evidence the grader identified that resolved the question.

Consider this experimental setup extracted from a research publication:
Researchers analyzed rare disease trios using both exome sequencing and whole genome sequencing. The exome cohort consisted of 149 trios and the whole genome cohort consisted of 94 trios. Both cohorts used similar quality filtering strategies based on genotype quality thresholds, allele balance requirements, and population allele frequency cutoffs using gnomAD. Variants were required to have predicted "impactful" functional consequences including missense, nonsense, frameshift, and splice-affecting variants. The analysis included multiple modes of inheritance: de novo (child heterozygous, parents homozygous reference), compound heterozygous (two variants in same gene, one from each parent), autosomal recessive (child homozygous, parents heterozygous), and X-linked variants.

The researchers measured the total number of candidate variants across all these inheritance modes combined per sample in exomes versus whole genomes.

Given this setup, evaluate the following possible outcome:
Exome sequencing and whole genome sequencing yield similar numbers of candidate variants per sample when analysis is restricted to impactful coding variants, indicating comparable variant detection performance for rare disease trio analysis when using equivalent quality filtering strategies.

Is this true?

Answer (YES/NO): NO